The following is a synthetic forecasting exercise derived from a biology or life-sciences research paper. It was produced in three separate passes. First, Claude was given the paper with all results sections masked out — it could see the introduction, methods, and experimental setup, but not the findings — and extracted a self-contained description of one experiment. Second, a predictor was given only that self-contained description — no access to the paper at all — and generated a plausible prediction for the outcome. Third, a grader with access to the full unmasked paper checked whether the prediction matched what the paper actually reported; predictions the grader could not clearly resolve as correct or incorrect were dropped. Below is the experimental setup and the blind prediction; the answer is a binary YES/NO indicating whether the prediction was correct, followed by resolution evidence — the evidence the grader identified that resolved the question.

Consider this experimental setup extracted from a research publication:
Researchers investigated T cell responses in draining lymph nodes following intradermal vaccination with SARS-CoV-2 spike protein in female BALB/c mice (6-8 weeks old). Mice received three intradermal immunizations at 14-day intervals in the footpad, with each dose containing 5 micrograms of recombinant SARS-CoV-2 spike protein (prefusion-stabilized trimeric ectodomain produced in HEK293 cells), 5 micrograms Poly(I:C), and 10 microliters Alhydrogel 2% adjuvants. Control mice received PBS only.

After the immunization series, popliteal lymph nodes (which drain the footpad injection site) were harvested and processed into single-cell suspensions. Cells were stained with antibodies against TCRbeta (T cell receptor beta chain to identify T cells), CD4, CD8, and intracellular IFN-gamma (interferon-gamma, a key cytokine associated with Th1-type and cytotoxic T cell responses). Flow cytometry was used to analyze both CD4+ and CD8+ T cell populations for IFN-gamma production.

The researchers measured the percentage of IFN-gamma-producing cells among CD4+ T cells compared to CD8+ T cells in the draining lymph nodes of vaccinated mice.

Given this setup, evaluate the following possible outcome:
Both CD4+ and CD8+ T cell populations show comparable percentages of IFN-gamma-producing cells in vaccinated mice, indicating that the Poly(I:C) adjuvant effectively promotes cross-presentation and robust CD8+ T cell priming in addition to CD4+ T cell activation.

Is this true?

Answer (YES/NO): YES